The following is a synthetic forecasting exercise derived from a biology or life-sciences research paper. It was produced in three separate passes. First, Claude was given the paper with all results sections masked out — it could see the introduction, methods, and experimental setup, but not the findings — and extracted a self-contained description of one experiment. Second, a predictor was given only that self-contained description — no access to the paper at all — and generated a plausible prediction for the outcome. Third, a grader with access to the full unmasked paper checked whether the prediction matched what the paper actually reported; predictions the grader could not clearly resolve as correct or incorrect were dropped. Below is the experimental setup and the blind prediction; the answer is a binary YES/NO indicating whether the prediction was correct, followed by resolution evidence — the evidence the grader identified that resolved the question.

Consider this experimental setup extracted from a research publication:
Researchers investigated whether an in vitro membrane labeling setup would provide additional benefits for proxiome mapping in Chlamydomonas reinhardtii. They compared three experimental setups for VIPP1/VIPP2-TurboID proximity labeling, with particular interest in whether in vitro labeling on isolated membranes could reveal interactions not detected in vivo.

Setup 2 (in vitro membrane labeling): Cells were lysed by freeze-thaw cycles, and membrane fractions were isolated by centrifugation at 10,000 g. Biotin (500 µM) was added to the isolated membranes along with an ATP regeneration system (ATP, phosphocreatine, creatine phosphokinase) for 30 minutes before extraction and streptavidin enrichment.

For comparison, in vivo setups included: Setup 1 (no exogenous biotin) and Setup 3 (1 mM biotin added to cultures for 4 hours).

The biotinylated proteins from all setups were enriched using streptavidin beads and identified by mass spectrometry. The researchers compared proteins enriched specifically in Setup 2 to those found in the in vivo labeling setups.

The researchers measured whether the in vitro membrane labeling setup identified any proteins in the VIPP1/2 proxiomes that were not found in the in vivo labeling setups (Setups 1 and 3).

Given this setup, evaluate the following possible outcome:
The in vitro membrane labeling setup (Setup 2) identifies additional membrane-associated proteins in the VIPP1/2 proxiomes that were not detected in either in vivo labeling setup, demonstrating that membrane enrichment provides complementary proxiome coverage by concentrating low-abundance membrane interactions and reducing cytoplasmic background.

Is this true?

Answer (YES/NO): NO